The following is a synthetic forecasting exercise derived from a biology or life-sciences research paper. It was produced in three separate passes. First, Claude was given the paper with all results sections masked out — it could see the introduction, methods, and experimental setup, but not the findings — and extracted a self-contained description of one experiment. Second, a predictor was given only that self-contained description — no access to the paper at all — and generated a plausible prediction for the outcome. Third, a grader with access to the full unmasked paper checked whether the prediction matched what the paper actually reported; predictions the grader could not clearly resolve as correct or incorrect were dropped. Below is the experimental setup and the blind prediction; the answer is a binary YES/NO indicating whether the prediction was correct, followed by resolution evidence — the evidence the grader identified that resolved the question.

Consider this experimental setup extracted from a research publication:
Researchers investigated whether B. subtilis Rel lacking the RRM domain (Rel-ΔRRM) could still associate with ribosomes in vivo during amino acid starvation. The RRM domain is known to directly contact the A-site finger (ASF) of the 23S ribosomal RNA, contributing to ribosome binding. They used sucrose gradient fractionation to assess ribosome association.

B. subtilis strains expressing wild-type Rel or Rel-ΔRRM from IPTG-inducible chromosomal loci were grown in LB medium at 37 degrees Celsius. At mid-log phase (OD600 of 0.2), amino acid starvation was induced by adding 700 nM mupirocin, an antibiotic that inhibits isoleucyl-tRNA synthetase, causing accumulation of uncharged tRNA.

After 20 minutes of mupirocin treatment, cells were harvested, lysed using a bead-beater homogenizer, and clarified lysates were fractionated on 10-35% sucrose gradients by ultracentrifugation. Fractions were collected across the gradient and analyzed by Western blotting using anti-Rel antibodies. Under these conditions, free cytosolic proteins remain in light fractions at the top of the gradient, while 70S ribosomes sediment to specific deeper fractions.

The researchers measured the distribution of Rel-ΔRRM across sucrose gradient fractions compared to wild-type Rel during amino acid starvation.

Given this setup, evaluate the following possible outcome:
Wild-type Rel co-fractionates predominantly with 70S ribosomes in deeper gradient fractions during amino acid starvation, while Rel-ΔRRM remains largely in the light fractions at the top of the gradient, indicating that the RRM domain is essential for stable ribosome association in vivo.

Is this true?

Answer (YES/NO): YES